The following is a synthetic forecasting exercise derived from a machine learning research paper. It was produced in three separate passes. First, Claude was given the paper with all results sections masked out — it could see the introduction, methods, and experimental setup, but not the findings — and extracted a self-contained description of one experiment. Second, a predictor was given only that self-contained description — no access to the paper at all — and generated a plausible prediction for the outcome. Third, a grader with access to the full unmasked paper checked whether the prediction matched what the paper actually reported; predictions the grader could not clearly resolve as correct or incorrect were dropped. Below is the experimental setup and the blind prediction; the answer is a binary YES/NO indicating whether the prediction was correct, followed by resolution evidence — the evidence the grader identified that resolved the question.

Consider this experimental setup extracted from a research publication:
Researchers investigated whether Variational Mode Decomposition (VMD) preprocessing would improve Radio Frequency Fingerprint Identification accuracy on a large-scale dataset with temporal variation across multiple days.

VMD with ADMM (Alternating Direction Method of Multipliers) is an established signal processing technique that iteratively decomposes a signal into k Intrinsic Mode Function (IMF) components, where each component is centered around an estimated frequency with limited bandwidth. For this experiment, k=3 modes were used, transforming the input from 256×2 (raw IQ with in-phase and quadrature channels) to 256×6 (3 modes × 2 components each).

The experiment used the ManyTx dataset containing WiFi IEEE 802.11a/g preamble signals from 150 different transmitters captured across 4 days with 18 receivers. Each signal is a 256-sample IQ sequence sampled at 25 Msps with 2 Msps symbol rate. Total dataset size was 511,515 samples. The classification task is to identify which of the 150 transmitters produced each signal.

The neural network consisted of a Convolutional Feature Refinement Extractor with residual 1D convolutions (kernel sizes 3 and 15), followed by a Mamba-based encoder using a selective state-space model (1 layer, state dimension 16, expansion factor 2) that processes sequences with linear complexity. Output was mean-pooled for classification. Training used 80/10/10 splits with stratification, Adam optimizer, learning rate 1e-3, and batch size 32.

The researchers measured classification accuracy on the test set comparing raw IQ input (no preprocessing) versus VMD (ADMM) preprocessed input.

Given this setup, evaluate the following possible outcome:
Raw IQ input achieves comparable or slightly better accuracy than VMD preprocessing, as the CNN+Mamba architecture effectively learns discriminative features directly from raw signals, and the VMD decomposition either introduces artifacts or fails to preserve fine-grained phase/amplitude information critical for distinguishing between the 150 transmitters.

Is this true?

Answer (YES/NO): NO